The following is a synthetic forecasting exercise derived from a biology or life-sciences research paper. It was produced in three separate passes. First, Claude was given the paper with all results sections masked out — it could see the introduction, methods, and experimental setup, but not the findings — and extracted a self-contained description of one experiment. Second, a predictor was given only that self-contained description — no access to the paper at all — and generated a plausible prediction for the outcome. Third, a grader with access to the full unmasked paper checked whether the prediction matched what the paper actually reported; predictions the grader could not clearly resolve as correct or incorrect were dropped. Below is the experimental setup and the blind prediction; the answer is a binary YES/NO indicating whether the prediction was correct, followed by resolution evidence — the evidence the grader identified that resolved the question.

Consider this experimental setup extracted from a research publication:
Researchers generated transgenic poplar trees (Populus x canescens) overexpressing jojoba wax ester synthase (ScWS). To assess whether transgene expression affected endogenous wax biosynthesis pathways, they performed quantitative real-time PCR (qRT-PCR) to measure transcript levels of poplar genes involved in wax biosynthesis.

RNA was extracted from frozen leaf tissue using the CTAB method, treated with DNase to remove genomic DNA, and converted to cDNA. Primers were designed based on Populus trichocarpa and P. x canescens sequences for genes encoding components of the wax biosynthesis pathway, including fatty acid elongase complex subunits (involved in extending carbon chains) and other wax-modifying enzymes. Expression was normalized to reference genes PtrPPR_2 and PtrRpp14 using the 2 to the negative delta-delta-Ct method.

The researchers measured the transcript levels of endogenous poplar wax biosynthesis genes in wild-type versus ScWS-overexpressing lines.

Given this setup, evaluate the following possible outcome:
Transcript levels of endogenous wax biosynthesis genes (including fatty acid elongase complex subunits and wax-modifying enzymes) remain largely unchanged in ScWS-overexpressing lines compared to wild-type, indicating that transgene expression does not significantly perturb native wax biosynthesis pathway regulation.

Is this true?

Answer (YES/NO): NO